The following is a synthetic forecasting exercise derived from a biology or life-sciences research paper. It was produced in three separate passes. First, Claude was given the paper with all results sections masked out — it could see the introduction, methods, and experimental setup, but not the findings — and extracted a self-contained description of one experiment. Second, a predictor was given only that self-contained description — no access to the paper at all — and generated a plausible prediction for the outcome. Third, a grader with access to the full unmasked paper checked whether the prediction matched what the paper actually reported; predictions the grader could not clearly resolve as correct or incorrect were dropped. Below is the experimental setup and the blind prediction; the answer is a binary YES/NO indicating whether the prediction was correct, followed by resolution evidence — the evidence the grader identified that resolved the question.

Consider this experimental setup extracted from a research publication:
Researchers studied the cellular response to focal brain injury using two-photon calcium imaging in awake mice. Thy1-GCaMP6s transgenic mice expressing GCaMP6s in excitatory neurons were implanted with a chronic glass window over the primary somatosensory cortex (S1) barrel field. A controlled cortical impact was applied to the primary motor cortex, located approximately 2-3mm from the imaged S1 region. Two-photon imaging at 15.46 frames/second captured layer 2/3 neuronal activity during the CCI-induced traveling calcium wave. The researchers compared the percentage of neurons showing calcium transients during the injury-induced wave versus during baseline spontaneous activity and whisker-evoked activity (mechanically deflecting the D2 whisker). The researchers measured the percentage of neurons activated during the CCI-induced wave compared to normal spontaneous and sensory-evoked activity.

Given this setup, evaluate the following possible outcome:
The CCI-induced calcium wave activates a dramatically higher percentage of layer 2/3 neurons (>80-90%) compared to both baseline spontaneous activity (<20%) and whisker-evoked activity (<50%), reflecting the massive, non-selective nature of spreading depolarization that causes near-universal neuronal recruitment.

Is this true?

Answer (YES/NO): NO